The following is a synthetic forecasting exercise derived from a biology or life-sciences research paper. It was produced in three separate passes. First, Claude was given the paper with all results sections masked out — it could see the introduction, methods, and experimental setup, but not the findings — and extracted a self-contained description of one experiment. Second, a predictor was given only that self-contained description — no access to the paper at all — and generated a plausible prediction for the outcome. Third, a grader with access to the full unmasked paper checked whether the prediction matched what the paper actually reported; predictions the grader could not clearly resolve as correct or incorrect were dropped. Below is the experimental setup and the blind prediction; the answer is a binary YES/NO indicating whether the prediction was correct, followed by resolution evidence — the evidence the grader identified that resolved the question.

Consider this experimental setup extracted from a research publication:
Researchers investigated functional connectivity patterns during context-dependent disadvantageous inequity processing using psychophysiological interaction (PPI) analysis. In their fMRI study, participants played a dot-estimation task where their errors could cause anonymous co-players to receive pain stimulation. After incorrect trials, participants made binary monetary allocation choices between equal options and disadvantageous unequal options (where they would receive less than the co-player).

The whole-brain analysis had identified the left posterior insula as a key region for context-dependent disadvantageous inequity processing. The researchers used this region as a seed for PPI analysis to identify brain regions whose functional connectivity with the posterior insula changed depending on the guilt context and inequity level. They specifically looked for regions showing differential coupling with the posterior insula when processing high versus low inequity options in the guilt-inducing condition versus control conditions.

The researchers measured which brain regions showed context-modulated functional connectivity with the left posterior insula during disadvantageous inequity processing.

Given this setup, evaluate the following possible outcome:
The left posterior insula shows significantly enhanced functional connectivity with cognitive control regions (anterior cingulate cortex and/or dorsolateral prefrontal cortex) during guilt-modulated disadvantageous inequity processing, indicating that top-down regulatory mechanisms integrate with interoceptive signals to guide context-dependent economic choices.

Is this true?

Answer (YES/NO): NO